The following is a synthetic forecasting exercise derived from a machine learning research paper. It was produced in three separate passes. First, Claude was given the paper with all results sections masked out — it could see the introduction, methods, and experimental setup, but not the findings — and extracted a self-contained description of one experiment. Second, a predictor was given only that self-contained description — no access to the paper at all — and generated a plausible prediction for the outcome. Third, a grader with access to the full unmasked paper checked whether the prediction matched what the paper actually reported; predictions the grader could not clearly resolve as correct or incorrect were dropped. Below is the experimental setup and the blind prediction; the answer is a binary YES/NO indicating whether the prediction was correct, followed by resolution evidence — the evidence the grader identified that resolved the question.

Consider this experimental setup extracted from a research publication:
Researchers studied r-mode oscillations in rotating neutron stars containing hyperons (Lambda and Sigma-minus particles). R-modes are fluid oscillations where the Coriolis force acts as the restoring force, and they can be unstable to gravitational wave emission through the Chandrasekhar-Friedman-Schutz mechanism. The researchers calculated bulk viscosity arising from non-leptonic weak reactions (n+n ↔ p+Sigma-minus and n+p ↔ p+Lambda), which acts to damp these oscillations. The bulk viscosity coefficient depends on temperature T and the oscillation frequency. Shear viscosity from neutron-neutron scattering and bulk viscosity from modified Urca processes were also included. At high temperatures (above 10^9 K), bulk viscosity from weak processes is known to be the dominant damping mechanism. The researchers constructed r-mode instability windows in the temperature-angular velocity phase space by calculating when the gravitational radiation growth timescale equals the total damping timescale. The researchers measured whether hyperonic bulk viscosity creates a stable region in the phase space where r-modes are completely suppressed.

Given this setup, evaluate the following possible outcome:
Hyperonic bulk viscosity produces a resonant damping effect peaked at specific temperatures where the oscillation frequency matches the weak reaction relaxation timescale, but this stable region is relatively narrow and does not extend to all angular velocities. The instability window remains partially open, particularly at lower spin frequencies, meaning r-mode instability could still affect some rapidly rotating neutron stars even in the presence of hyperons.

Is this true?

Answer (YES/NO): NO